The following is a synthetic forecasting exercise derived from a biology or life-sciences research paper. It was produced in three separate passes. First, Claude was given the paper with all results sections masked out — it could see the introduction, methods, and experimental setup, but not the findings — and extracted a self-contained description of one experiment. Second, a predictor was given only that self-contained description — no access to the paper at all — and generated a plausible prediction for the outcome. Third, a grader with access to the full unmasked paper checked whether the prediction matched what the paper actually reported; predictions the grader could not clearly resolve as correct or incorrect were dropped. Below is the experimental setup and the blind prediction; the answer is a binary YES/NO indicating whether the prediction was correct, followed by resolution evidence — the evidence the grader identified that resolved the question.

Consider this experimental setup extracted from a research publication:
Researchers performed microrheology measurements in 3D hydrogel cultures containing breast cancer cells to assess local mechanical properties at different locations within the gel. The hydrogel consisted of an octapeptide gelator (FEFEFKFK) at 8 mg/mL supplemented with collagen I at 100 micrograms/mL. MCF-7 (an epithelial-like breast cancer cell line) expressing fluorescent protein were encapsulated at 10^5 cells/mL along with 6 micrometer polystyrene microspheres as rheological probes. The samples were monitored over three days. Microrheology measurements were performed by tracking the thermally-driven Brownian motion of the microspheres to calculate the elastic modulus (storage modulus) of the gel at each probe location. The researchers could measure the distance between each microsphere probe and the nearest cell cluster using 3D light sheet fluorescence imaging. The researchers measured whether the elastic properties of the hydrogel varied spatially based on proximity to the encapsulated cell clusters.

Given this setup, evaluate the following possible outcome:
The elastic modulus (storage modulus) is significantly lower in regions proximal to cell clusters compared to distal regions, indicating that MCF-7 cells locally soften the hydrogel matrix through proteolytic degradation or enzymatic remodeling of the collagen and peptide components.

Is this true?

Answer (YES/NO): YES